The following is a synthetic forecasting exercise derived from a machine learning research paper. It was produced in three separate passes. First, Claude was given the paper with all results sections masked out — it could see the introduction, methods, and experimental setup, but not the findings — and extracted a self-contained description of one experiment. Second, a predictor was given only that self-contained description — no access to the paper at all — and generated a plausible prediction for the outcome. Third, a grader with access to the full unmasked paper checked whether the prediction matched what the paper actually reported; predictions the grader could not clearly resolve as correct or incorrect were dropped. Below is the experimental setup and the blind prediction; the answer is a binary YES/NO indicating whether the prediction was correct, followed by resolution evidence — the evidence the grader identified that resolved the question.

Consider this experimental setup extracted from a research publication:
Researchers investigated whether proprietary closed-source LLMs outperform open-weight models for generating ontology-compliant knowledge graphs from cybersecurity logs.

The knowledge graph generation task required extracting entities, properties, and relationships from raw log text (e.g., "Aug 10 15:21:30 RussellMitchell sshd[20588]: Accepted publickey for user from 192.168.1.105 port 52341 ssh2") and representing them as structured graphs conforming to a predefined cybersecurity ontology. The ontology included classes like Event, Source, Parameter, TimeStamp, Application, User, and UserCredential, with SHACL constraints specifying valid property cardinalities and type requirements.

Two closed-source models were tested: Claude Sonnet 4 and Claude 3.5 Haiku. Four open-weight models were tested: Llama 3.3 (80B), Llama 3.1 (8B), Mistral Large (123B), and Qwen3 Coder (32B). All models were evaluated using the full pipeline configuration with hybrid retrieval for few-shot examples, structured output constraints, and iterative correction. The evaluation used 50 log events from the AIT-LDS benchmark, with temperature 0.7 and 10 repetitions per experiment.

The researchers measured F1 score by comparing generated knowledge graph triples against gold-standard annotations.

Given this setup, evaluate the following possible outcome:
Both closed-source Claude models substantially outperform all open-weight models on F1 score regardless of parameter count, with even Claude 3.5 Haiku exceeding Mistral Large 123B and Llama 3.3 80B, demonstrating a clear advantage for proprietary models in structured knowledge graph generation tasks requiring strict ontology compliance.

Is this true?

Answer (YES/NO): NO